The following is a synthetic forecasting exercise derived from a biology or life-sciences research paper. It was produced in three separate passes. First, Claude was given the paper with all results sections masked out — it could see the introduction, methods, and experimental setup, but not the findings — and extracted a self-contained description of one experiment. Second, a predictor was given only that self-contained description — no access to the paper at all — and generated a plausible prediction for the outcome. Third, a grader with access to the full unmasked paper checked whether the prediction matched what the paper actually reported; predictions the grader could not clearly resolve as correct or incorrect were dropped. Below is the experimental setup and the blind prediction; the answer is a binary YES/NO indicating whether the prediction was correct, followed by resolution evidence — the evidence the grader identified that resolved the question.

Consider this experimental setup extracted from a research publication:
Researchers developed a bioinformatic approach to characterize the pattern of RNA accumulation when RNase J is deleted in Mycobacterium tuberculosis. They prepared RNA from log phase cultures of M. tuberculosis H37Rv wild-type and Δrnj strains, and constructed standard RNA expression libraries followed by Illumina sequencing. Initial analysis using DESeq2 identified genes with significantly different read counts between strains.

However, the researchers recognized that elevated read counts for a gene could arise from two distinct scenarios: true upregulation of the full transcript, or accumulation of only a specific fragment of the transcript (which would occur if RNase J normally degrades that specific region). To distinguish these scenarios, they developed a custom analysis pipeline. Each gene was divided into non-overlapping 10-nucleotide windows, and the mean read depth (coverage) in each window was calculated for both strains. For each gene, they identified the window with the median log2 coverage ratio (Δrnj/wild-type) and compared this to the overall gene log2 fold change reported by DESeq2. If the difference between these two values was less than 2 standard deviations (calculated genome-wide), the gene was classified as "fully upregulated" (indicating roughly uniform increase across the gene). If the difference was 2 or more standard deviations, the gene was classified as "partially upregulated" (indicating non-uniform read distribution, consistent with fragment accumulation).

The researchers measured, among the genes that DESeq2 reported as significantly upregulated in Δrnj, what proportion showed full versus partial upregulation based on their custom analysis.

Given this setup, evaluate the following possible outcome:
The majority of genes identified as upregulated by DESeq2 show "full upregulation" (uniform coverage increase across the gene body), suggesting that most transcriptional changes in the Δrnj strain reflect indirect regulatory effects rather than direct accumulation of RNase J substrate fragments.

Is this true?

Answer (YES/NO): YES